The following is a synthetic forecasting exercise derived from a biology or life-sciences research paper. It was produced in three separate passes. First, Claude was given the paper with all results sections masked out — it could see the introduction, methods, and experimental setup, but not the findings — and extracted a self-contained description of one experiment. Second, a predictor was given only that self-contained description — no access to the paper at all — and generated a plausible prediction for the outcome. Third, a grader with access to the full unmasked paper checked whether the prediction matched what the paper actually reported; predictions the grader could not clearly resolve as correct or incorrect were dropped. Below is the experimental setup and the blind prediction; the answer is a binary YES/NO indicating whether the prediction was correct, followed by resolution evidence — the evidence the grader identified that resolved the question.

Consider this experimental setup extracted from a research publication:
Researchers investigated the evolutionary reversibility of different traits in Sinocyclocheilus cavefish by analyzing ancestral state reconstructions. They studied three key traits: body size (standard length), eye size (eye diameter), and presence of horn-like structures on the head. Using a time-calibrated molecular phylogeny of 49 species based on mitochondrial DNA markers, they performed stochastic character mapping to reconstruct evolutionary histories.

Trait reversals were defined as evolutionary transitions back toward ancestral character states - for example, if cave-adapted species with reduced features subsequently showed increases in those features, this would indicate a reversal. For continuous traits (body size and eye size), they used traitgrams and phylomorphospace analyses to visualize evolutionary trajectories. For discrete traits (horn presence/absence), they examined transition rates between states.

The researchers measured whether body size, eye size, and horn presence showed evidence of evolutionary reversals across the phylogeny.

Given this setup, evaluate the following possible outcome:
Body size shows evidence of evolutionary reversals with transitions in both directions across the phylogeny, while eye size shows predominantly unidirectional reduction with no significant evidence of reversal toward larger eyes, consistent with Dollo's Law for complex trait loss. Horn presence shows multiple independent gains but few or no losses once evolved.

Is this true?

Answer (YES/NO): NO